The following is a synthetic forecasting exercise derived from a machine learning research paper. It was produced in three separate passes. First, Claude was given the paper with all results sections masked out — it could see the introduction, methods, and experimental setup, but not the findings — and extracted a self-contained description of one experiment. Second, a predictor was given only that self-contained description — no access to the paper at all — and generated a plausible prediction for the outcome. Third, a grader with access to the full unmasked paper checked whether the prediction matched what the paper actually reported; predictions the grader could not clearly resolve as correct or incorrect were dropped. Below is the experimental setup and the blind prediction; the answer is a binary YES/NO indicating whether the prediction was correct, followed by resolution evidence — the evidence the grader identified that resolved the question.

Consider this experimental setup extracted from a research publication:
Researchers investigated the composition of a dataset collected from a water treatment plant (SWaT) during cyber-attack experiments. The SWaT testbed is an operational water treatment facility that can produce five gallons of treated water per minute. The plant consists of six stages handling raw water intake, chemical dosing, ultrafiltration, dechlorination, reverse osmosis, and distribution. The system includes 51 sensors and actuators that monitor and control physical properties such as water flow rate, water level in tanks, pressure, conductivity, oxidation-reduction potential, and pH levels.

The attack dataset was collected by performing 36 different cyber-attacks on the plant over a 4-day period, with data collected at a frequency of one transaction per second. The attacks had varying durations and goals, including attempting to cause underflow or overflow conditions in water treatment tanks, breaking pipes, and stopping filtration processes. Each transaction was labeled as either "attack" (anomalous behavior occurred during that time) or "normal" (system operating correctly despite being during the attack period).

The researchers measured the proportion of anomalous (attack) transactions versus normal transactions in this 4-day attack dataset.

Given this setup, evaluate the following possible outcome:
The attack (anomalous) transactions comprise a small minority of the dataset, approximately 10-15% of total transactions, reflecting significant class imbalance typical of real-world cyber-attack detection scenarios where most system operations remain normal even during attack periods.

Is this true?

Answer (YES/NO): YES